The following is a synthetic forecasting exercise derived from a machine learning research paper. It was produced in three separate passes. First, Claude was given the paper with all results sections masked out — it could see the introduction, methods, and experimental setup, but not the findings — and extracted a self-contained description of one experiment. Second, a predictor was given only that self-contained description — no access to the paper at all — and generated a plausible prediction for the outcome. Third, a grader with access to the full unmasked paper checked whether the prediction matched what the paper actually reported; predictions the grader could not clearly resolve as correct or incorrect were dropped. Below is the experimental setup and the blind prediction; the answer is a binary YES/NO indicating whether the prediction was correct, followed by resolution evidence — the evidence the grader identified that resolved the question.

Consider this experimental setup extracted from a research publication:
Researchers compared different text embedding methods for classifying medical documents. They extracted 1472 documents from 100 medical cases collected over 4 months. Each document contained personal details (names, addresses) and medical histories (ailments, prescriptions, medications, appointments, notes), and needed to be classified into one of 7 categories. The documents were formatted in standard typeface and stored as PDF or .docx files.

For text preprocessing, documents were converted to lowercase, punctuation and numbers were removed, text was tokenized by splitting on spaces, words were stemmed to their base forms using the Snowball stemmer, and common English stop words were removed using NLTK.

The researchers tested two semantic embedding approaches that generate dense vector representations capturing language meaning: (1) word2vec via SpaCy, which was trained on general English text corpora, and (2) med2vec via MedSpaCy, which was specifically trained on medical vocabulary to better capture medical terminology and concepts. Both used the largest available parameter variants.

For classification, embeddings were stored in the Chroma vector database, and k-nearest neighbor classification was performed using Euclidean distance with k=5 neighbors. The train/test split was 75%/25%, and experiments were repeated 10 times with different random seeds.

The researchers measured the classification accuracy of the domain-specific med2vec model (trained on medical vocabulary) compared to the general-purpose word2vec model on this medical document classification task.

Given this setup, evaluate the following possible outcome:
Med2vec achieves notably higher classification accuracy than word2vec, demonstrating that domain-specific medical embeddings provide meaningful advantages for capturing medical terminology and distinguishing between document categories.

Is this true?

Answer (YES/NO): NO